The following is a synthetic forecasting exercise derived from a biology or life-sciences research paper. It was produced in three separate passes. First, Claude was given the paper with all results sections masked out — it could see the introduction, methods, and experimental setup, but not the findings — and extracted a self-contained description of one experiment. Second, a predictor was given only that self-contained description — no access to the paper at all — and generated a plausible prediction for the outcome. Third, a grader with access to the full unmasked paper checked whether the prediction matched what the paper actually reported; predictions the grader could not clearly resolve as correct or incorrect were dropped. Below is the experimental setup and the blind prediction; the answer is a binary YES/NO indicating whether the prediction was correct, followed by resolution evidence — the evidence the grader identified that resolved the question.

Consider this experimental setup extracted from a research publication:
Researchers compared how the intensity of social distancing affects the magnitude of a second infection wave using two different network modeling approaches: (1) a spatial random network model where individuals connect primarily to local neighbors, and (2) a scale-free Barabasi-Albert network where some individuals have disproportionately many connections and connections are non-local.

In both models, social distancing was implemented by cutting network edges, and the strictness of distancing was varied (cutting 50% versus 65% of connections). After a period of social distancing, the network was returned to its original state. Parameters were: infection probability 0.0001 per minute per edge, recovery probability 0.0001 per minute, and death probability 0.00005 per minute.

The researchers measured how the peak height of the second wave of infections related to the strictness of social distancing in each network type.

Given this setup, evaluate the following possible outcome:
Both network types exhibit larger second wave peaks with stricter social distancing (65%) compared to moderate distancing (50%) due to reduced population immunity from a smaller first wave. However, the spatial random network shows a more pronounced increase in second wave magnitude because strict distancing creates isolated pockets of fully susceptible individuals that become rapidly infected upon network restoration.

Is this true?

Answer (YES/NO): NO